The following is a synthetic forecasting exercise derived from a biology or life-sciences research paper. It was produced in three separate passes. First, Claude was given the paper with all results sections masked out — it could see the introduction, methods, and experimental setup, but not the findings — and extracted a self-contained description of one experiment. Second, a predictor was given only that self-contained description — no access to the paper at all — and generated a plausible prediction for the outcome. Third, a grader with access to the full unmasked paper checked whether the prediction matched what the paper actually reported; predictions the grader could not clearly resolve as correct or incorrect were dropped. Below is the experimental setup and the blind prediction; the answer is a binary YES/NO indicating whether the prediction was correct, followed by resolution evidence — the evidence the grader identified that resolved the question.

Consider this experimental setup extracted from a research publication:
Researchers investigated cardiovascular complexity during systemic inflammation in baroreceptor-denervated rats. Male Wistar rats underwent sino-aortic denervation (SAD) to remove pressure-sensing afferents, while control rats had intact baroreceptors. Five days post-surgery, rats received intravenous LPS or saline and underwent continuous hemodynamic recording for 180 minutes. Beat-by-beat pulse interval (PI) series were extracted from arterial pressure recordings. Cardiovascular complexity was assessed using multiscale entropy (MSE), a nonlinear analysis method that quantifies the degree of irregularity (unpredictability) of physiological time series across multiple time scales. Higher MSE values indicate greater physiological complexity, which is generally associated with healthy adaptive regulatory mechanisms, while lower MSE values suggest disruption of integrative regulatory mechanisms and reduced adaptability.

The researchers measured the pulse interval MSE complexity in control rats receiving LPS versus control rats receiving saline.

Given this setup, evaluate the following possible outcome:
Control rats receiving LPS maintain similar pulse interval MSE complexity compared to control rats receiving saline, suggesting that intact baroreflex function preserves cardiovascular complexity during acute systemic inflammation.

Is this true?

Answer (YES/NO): NO